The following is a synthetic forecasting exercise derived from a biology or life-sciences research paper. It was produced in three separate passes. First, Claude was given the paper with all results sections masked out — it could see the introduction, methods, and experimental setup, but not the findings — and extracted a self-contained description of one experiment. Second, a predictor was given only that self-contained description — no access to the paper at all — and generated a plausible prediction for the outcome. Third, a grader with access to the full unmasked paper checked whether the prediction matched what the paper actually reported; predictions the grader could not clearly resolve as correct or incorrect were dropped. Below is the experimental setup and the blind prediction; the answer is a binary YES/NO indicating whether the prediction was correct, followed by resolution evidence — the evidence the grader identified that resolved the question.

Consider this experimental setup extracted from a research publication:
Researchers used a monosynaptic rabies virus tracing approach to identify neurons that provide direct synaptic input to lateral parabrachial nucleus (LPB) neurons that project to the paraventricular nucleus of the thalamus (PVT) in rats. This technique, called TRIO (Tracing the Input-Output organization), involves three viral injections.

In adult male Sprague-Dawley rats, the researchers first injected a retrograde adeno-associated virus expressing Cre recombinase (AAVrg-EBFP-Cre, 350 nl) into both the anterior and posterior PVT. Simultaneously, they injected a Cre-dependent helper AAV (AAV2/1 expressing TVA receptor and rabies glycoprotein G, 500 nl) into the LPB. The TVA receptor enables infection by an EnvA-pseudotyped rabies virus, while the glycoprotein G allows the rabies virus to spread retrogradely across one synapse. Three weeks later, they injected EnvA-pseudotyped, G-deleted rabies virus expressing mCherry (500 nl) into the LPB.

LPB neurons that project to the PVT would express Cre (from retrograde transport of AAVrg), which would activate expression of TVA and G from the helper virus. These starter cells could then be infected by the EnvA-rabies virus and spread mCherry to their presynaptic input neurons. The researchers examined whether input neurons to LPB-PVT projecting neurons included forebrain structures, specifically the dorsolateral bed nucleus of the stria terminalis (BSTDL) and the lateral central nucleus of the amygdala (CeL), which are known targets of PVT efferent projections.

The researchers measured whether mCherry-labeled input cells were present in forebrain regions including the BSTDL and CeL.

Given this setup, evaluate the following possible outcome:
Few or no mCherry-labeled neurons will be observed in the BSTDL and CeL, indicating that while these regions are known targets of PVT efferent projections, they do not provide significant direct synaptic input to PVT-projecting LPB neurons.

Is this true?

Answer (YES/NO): NO